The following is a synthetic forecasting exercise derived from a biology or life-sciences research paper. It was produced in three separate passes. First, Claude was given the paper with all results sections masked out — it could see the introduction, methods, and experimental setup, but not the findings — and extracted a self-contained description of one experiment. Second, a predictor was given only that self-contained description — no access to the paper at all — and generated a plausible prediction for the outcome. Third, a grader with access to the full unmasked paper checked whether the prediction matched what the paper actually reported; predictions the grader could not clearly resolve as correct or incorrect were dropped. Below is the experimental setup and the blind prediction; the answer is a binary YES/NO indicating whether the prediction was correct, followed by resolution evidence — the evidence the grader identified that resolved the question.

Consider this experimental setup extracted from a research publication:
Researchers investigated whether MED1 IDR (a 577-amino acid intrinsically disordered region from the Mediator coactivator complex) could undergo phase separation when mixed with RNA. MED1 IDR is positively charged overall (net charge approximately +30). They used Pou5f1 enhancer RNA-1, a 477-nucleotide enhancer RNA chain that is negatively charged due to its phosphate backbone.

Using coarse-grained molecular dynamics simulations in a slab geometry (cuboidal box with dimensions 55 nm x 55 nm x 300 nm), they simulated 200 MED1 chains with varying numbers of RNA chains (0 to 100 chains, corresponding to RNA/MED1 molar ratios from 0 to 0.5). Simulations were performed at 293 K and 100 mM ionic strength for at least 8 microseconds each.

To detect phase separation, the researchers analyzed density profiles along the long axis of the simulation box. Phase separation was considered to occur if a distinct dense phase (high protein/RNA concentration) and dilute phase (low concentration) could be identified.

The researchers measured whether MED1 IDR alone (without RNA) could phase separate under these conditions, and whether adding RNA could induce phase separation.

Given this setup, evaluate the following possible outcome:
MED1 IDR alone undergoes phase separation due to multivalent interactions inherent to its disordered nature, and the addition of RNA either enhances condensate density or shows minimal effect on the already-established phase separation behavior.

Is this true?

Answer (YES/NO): NO